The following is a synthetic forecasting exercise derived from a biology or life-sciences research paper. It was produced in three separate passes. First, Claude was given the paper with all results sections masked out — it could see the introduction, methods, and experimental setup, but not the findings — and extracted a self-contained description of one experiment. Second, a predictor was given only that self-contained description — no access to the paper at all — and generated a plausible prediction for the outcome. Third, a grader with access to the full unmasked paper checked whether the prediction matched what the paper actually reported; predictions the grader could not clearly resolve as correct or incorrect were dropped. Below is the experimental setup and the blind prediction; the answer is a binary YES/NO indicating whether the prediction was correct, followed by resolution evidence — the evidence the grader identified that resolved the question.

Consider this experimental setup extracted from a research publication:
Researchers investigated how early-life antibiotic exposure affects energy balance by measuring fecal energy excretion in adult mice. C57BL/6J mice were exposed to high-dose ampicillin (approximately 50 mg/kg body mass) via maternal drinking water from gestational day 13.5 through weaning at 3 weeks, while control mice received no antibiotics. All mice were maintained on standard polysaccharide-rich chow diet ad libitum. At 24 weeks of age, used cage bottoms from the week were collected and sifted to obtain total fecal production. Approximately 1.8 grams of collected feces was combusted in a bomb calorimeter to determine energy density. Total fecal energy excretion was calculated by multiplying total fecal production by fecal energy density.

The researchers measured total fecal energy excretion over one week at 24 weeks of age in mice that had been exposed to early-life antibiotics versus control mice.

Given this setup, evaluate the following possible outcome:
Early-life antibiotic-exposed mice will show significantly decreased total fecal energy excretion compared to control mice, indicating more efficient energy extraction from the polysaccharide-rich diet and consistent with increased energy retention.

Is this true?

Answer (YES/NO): NO